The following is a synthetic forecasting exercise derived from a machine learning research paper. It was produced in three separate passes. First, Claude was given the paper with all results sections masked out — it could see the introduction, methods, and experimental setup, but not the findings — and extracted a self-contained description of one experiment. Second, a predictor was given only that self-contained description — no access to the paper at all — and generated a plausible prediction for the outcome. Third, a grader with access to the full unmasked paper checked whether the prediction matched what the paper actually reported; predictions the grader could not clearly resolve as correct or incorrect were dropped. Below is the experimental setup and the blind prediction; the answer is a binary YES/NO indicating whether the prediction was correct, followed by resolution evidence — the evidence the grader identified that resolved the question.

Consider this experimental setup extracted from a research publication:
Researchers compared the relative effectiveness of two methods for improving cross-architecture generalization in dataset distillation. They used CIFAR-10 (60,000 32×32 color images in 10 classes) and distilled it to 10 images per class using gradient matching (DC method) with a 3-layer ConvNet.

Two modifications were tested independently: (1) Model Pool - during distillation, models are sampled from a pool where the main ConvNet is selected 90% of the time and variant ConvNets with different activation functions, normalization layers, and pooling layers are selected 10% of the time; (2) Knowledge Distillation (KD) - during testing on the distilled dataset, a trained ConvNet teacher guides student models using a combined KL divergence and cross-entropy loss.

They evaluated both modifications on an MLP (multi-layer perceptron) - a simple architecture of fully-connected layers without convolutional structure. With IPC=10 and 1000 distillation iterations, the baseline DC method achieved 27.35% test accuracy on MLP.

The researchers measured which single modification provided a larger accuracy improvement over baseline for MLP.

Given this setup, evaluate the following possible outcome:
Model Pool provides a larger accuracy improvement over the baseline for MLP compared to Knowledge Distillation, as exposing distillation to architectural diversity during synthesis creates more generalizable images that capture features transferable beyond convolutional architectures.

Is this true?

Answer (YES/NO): YES